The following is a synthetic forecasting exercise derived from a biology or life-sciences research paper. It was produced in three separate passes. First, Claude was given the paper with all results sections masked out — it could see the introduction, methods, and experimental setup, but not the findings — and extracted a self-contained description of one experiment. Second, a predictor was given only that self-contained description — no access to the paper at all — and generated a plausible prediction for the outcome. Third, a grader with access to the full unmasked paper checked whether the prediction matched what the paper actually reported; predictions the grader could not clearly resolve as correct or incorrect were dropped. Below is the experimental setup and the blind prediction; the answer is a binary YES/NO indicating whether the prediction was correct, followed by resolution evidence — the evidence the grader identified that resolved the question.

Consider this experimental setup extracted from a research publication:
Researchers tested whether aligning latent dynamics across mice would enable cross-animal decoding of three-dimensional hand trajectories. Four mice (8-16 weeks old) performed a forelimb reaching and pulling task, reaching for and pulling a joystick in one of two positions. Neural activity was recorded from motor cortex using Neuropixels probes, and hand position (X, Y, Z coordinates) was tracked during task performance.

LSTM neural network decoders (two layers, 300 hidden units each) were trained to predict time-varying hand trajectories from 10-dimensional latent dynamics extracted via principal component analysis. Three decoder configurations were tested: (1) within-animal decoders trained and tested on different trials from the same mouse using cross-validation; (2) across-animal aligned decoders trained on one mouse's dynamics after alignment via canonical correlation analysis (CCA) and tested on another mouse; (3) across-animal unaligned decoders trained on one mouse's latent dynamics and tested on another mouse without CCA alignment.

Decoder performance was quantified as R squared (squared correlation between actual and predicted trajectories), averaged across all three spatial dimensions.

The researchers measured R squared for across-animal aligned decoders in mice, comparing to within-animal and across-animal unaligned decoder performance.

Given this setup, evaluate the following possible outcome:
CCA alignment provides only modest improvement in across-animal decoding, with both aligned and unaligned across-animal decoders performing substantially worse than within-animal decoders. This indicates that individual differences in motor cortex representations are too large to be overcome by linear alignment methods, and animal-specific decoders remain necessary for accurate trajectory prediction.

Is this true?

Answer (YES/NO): NO